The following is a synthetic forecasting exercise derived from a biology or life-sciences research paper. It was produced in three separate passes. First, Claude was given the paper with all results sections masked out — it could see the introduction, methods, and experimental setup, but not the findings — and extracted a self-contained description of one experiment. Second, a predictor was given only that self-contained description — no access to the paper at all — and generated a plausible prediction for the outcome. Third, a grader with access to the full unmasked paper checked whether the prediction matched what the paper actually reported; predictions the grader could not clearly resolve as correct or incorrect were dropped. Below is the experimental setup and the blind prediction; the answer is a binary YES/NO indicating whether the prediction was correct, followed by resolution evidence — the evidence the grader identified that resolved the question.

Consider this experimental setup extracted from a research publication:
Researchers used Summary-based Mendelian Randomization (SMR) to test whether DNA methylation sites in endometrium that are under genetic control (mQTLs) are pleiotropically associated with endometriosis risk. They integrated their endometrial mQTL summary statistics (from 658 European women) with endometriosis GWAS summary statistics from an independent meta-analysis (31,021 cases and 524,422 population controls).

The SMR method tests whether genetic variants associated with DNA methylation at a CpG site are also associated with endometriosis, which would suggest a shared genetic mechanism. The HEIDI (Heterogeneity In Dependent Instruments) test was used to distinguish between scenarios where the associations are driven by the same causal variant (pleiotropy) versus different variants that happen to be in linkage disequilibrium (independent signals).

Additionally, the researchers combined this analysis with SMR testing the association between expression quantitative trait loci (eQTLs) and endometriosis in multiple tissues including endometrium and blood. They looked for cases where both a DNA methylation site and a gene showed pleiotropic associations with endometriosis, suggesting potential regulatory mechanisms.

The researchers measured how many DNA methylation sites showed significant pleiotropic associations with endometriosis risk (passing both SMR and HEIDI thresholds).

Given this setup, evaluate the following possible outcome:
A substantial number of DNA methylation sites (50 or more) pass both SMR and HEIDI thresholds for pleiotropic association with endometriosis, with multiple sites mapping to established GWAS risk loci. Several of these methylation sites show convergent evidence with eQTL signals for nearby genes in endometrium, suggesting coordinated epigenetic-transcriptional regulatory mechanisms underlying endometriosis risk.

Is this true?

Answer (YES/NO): NO